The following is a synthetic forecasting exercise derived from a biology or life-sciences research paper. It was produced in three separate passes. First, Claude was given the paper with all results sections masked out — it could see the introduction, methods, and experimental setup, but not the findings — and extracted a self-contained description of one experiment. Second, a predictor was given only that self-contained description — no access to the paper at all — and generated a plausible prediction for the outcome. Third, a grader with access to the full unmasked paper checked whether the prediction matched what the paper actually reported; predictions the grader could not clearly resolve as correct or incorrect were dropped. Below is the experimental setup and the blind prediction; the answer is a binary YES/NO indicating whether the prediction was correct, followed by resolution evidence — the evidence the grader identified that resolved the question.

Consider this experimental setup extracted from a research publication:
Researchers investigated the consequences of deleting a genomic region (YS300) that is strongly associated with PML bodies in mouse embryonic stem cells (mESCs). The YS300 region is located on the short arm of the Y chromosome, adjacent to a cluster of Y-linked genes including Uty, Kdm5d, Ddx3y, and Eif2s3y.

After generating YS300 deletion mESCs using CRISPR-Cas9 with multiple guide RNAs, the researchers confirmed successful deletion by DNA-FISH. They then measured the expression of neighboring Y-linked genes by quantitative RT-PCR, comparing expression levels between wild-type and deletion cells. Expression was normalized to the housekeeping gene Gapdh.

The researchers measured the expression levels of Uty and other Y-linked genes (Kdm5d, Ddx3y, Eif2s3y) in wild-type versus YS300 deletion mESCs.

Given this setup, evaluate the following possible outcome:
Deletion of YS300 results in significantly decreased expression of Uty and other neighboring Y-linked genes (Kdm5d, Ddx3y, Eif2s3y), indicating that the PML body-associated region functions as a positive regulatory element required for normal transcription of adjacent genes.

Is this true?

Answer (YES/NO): YES